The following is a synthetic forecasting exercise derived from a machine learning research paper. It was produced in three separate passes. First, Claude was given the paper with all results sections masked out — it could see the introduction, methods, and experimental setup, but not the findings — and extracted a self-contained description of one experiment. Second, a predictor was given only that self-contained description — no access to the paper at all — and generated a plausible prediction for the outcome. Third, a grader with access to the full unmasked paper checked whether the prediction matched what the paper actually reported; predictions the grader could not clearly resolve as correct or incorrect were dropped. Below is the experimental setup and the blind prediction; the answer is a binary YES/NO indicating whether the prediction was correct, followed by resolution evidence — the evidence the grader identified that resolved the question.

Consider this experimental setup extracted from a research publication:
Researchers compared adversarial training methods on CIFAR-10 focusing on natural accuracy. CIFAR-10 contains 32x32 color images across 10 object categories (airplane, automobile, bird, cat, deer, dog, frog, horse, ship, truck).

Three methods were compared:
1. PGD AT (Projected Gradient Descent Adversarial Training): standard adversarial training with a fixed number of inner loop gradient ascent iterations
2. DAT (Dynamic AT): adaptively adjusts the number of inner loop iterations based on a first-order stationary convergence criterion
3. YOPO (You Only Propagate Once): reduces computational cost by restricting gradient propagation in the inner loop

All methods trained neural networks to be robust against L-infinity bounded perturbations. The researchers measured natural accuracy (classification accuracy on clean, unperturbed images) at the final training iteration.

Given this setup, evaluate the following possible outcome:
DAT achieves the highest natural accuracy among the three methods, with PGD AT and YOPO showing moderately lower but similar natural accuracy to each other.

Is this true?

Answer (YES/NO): NO